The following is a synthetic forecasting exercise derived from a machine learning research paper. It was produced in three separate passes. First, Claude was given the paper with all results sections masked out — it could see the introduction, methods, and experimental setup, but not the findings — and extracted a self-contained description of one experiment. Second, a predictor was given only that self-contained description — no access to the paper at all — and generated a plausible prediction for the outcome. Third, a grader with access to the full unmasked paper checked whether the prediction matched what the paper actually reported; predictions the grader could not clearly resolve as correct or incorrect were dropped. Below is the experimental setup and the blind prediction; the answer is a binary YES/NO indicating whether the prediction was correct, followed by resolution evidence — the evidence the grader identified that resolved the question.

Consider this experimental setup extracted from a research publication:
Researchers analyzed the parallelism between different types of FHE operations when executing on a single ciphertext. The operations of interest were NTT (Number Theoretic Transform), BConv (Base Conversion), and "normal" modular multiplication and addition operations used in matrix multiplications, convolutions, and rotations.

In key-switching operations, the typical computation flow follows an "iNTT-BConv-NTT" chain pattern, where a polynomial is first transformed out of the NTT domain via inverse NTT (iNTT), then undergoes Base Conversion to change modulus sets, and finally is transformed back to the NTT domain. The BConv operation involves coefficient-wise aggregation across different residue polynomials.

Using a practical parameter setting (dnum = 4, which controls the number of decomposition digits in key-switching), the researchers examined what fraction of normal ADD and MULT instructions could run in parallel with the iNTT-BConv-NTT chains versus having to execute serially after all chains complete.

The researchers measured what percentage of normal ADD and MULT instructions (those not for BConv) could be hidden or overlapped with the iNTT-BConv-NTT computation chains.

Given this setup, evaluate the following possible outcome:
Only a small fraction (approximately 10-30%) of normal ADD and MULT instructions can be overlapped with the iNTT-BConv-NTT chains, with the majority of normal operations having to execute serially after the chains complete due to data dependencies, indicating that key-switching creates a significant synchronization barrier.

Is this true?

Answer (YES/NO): YES